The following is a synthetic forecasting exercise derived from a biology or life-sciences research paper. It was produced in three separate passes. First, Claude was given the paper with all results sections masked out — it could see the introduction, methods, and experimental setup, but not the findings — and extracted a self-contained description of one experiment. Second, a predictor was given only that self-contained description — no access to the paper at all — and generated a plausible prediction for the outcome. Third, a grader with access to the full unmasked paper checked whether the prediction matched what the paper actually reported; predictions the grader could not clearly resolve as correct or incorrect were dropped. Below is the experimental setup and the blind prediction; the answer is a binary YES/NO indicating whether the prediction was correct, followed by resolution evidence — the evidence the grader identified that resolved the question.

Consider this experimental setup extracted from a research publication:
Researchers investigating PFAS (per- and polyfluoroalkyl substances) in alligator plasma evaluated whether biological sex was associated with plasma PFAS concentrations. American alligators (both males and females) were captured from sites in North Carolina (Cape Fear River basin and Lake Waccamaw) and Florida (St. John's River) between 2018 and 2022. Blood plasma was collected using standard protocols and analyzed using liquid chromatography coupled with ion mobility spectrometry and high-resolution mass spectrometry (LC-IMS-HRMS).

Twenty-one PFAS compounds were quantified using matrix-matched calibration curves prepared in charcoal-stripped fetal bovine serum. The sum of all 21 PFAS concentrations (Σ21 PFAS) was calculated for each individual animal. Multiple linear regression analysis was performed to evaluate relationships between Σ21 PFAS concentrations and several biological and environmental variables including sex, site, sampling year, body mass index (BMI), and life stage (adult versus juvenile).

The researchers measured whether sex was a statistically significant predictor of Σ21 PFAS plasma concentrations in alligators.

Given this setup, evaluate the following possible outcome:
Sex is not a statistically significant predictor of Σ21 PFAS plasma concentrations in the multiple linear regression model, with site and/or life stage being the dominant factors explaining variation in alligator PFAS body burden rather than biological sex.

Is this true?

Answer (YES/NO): YES